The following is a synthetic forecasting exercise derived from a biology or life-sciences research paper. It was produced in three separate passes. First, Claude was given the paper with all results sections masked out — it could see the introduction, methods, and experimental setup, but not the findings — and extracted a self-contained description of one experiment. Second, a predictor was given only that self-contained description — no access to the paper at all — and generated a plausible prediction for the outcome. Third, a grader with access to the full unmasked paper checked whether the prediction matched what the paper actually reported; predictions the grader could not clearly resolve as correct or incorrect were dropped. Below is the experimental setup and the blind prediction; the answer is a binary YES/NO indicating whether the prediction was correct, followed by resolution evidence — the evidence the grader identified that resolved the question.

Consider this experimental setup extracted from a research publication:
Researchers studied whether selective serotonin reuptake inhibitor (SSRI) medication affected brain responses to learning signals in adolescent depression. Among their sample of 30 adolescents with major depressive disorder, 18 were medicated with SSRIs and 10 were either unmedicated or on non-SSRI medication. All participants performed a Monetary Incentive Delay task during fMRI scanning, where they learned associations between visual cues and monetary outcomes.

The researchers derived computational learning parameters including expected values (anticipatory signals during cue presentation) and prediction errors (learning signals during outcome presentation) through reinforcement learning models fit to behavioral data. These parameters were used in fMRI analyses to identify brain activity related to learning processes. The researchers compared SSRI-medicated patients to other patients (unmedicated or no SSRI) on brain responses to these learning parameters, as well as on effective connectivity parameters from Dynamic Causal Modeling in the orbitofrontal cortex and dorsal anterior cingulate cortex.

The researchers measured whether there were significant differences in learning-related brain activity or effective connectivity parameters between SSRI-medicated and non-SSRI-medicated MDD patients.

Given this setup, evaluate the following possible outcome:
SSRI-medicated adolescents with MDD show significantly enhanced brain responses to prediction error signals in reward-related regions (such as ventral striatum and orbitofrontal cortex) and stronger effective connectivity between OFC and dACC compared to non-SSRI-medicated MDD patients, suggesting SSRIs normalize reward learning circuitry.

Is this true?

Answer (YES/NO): NO